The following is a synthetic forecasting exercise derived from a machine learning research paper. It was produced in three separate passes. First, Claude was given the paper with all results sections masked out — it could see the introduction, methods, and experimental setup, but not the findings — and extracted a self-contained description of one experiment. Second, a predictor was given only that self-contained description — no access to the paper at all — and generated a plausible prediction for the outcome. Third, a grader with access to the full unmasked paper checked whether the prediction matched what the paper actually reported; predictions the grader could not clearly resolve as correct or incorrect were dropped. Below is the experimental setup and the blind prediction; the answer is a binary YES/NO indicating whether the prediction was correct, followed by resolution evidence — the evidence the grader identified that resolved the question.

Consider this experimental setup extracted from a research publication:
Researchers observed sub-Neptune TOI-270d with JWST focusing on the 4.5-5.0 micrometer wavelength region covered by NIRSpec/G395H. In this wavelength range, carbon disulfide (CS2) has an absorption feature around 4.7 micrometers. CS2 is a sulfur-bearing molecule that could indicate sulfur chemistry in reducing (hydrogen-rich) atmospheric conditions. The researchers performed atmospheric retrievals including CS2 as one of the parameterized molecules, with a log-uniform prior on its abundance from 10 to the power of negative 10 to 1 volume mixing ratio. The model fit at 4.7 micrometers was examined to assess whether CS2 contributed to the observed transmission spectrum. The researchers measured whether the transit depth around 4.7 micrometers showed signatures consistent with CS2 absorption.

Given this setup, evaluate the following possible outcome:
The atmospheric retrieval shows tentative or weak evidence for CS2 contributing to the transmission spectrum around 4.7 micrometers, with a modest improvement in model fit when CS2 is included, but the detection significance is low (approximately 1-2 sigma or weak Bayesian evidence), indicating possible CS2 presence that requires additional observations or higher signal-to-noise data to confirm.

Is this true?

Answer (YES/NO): NO